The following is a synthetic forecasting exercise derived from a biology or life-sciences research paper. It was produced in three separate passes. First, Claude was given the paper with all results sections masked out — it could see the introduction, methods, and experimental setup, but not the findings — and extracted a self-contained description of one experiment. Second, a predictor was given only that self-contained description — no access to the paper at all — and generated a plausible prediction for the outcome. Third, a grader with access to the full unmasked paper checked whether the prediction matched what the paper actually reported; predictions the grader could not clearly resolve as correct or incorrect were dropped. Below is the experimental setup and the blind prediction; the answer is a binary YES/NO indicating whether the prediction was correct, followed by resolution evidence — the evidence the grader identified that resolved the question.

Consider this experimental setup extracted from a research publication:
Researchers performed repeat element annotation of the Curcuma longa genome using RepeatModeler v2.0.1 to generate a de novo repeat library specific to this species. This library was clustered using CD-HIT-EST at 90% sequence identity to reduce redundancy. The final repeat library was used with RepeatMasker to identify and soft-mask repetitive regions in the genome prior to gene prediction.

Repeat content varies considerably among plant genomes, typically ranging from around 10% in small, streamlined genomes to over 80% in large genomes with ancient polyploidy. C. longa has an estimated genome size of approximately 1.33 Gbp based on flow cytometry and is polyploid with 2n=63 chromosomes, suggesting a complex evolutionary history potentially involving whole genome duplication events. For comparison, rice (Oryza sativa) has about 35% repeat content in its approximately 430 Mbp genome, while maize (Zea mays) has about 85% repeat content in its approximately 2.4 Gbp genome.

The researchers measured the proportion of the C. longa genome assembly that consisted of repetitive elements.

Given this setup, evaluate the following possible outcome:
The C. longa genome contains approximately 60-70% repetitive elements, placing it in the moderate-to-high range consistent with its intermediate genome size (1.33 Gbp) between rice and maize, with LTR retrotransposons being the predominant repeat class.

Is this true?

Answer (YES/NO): NO